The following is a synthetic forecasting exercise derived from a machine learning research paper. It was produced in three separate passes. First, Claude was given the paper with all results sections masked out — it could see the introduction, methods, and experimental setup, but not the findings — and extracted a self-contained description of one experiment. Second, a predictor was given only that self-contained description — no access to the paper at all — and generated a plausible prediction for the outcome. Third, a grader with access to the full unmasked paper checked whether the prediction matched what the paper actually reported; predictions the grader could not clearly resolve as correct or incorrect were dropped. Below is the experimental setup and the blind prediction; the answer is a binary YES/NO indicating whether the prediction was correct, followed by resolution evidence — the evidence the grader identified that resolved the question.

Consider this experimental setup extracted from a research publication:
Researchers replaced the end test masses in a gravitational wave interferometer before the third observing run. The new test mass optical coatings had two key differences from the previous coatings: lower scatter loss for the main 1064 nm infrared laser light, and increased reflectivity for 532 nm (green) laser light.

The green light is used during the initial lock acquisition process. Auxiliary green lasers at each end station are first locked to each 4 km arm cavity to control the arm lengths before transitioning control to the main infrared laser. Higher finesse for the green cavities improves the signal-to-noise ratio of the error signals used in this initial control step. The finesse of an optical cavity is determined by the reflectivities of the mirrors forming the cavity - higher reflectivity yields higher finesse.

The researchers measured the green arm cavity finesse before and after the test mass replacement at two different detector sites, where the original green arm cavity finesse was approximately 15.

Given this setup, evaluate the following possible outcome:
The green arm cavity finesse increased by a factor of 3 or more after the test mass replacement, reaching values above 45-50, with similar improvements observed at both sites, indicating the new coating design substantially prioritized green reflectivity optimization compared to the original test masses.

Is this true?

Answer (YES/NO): NO